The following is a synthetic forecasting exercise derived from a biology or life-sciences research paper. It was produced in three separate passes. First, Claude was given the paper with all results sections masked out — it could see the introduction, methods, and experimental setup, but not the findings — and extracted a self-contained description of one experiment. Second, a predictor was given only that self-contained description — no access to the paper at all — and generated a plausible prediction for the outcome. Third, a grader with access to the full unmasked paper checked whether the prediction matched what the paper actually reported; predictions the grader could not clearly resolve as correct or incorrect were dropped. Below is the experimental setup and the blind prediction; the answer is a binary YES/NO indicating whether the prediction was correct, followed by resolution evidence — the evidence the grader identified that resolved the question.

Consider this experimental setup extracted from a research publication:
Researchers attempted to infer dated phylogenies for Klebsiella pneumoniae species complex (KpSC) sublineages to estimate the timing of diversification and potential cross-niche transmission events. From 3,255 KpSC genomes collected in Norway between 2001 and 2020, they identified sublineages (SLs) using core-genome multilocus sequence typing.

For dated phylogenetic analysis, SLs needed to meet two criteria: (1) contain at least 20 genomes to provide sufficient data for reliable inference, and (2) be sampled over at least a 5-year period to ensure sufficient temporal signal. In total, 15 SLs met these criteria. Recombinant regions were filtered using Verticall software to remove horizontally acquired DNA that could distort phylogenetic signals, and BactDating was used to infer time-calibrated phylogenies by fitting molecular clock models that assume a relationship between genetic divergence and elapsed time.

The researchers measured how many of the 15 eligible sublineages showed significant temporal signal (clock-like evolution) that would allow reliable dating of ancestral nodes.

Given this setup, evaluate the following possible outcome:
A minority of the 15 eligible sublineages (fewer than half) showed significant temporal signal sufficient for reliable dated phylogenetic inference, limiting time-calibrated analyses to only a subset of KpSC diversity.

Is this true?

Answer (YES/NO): YES